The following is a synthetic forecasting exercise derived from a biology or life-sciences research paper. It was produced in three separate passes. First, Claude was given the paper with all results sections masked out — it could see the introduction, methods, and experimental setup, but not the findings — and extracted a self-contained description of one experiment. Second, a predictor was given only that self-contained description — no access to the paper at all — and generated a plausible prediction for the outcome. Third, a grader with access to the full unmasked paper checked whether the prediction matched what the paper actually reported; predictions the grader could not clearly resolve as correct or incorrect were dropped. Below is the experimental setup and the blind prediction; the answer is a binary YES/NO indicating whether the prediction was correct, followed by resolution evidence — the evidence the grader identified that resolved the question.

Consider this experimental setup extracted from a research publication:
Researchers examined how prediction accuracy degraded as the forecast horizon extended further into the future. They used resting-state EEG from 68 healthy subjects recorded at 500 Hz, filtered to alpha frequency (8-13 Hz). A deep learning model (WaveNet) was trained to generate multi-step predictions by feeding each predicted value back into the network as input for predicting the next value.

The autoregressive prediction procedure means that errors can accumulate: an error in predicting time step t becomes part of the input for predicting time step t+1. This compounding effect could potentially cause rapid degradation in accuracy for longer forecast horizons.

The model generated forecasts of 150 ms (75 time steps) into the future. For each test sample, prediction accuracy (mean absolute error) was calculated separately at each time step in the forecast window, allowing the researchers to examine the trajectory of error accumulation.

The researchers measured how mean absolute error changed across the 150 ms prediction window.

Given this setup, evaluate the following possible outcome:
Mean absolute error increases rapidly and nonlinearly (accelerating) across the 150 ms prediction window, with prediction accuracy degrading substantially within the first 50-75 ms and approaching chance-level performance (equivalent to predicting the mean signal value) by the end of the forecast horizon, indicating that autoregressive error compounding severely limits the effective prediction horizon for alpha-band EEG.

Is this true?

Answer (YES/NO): NO